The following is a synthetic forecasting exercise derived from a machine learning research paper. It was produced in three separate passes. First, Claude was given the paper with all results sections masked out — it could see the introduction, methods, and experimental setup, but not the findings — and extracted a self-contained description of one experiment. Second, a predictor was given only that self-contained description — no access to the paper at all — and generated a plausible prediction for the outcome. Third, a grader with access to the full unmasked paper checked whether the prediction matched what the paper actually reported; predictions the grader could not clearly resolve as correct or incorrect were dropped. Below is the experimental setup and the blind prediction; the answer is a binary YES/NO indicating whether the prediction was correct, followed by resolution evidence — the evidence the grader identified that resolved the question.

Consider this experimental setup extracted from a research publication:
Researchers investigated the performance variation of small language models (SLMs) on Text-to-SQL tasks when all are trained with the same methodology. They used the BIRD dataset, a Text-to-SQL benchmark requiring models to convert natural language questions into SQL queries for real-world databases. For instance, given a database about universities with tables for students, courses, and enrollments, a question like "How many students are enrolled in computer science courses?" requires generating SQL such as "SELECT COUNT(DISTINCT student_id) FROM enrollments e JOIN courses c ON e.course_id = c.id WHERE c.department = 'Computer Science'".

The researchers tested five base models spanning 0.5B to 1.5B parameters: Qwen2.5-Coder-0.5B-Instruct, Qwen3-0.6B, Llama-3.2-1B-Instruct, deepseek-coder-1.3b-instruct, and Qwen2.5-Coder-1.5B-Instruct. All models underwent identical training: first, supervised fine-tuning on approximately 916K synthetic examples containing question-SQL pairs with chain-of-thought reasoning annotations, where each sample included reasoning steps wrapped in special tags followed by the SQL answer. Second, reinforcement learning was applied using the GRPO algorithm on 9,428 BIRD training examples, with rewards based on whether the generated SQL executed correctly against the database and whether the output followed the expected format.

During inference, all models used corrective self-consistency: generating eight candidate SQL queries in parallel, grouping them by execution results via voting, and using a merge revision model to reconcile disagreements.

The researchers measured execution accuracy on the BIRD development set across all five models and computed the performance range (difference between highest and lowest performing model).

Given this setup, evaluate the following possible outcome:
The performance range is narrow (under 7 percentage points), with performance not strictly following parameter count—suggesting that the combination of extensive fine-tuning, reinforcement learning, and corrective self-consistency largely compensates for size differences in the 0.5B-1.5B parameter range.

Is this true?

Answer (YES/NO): NO